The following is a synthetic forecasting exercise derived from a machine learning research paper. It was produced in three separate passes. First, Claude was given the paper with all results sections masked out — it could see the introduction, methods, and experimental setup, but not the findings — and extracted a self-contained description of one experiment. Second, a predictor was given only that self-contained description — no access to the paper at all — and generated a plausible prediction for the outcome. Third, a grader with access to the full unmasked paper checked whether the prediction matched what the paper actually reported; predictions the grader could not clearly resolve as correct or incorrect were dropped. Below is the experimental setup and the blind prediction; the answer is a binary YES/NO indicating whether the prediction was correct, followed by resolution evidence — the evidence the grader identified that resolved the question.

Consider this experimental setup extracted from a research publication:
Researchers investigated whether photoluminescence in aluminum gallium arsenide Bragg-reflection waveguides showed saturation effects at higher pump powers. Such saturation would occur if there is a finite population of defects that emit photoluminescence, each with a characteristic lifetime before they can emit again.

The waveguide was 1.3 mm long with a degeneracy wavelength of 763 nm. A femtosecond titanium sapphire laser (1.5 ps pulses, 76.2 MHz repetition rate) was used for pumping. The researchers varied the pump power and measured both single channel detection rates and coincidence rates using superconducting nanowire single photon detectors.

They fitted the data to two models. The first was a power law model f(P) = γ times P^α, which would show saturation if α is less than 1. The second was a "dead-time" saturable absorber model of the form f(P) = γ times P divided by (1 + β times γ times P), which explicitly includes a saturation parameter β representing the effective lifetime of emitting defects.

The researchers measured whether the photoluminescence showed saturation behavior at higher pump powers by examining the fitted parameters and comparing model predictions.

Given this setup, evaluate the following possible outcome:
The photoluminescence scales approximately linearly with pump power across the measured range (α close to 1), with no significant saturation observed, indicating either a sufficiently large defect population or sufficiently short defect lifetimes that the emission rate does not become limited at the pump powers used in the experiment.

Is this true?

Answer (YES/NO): NO